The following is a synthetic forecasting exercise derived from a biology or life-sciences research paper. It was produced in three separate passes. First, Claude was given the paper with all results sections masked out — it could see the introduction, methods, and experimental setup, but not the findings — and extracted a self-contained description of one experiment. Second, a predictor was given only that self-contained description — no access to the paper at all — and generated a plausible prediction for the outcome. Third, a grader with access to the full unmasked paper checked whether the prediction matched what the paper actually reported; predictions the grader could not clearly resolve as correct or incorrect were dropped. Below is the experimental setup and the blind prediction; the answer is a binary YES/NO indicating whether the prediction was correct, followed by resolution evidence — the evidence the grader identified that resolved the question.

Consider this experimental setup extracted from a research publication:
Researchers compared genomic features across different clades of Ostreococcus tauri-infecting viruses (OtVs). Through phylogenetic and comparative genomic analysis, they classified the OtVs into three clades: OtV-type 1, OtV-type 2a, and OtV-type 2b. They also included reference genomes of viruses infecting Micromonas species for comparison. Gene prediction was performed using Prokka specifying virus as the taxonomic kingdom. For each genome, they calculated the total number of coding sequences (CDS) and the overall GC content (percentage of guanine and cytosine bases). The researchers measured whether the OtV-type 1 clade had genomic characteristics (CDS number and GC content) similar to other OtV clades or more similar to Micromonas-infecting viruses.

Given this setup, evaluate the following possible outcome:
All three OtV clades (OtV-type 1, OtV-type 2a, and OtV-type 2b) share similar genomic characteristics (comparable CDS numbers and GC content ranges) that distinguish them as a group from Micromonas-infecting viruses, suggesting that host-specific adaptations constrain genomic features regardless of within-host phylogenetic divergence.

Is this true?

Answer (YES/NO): NO